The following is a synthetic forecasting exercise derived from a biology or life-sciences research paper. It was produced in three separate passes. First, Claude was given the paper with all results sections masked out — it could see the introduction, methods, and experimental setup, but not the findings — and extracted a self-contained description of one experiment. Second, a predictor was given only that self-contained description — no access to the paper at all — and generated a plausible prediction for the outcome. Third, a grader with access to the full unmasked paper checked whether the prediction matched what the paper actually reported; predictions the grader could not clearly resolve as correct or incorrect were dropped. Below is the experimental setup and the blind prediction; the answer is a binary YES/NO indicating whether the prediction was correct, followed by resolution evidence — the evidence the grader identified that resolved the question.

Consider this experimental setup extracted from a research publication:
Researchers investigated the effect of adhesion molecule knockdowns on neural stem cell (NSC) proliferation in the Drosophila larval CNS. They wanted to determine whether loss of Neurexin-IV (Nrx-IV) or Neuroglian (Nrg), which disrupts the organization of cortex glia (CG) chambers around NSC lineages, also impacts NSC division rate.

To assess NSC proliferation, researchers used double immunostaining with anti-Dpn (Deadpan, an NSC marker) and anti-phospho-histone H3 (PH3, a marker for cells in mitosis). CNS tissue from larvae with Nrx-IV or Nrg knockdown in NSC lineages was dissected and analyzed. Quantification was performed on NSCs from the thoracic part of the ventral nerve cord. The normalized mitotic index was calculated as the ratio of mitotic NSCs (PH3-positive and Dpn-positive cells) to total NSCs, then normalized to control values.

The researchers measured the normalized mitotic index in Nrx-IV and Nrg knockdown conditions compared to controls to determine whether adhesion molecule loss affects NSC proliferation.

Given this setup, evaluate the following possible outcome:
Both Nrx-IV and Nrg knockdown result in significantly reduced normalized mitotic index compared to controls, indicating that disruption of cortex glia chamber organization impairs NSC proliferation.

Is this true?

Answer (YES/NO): NO